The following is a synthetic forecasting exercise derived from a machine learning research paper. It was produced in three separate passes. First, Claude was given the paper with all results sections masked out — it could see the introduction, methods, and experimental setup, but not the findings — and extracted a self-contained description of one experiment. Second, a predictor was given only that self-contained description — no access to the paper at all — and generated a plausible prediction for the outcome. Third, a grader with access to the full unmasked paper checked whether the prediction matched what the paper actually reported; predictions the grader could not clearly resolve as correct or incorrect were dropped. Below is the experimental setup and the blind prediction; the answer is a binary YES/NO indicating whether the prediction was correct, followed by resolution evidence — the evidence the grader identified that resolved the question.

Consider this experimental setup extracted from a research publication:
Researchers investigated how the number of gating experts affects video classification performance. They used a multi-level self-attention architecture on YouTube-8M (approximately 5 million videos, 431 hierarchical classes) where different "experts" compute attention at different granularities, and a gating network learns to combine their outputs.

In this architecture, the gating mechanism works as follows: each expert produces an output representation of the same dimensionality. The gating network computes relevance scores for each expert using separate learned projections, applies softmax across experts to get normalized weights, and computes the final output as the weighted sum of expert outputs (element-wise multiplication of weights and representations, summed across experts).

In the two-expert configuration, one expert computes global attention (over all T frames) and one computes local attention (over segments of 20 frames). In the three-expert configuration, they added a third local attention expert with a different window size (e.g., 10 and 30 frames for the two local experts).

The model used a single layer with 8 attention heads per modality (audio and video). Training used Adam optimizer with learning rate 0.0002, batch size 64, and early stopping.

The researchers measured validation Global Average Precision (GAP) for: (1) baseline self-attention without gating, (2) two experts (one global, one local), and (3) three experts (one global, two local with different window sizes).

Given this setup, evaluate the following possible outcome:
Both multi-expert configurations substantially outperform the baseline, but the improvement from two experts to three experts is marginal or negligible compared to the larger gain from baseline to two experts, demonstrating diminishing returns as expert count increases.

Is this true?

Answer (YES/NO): YES